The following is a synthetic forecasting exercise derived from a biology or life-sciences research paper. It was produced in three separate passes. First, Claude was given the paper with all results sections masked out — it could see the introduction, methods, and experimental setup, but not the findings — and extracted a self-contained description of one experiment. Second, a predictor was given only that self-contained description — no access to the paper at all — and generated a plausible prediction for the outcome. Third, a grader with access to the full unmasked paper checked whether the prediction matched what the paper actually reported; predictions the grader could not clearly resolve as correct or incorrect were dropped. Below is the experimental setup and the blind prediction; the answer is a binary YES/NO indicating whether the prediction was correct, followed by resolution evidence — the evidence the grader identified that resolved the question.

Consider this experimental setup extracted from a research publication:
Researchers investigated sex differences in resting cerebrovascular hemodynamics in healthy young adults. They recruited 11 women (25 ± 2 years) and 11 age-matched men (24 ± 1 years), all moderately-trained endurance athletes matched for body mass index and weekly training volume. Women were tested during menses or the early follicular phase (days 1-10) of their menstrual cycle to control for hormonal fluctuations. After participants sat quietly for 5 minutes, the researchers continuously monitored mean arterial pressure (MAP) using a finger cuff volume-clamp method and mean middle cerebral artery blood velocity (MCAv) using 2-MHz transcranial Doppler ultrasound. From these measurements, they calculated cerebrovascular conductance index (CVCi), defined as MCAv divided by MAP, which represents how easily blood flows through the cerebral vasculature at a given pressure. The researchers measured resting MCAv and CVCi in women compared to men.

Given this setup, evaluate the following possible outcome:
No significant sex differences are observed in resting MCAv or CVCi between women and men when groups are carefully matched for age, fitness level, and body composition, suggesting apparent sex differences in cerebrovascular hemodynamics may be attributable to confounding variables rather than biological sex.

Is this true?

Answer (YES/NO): NO